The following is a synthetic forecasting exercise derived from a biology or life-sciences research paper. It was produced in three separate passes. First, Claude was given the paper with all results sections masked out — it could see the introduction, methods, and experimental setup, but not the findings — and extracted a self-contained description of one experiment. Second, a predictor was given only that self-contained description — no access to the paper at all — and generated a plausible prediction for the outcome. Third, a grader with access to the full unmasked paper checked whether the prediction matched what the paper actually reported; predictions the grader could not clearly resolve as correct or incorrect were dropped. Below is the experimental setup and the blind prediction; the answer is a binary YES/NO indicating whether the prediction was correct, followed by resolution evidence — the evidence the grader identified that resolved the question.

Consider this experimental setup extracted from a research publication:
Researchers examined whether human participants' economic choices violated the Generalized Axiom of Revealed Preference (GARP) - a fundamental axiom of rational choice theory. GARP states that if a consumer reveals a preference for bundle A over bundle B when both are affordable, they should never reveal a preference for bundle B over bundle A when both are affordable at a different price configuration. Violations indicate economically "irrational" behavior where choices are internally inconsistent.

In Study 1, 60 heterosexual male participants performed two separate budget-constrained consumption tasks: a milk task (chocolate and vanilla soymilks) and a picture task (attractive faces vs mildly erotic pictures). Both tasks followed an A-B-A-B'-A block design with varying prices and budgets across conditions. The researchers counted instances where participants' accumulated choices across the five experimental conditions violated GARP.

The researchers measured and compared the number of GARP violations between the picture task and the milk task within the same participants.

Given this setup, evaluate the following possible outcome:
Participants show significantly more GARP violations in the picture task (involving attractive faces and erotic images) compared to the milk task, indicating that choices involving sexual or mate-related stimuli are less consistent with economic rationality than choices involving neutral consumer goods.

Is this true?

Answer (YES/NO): YES